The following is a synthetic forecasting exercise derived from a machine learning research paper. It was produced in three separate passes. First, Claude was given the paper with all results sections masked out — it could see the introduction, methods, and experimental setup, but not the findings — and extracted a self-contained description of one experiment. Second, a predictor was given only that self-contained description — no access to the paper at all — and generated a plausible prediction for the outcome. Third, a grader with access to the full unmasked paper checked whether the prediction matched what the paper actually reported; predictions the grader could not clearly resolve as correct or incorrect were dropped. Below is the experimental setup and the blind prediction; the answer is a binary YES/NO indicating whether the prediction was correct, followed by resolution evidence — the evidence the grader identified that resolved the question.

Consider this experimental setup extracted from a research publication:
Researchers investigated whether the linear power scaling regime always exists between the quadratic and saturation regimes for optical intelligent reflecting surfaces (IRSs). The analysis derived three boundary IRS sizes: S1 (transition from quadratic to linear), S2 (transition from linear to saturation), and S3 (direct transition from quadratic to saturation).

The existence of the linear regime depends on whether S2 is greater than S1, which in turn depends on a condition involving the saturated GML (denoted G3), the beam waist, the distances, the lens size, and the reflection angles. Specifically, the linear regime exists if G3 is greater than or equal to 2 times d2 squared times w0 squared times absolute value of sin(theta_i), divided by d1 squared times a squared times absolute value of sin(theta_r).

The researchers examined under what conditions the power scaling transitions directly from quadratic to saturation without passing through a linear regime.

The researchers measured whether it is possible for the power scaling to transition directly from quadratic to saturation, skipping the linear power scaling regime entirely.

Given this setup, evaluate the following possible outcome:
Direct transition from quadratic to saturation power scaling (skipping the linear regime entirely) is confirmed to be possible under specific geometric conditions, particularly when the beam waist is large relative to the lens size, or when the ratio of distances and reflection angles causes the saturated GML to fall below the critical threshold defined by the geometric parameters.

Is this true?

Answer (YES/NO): YES